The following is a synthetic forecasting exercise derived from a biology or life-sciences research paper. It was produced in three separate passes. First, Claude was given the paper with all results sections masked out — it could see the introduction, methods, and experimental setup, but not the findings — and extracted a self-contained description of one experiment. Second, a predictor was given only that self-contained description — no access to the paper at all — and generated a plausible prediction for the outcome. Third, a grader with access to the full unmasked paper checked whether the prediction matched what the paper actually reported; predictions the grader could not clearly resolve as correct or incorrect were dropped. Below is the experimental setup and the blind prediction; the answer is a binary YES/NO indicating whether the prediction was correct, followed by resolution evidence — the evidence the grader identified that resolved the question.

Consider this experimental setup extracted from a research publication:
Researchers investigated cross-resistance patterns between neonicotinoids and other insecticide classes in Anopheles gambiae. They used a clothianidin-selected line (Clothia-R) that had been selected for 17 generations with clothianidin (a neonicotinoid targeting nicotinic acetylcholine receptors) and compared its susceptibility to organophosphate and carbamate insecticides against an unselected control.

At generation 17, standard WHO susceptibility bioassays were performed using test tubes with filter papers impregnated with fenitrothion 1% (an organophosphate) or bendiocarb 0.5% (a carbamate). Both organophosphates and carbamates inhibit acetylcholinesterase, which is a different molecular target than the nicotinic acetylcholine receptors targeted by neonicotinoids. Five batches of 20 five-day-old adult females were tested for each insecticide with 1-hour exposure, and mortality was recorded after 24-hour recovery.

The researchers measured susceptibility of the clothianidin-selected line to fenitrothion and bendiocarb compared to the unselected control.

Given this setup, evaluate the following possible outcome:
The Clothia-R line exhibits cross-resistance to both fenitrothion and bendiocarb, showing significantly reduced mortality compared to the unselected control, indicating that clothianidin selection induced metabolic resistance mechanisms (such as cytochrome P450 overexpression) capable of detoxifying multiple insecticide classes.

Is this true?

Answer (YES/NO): NO